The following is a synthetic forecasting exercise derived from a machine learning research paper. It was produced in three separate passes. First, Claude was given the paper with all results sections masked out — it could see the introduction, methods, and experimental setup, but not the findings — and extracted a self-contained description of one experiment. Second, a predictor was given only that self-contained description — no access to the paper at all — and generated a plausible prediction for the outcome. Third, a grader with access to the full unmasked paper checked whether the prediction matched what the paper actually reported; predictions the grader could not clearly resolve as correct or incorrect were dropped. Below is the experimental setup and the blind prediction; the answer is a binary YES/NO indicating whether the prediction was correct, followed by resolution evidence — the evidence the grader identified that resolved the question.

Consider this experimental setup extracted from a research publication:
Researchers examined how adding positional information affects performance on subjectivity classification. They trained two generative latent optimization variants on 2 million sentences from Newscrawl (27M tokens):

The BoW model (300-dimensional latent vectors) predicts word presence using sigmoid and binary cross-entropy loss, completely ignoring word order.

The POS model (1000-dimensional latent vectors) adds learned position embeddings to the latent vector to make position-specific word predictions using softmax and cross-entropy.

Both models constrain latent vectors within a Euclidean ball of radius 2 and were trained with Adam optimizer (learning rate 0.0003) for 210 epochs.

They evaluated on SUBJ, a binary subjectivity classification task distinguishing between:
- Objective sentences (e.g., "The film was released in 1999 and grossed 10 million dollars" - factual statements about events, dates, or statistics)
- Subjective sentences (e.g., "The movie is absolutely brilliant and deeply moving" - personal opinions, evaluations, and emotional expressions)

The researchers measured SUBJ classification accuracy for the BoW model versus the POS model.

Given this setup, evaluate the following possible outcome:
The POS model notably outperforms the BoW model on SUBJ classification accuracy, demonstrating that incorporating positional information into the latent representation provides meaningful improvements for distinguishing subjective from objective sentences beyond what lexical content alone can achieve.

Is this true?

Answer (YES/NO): YES